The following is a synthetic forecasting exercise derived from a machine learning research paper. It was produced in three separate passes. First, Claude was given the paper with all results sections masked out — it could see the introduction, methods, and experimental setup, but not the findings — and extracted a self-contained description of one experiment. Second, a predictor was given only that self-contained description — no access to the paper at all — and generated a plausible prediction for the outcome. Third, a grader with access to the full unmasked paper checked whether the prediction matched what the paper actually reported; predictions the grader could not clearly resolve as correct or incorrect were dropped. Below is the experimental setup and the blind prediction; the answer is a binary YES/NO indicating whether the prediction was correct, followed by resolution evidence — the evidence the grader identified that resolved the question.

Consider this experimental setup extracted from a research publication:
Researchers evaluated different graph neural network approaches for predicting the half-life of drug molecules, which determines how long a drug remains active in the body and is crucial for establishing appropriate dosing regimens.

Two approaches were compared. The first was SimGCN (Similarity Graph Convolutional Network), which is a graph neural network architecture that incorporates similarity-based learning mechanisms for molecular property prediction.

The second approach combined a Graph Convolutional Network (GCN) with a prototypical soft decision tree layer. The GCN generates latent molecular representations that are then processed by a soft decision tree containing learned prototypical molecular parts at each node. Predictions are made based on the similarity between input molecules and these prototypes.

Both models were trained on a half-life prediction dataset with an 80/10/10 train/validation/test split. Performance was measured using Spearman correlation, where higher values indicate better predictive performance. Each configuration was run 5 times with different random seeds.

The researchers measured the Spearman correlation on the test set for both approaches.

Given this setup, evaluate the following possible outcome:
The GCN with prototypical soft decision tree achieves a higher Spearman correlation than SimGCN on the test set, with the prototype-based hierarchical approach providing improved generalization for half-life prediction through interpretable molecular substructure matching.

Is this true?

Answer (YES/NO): NO